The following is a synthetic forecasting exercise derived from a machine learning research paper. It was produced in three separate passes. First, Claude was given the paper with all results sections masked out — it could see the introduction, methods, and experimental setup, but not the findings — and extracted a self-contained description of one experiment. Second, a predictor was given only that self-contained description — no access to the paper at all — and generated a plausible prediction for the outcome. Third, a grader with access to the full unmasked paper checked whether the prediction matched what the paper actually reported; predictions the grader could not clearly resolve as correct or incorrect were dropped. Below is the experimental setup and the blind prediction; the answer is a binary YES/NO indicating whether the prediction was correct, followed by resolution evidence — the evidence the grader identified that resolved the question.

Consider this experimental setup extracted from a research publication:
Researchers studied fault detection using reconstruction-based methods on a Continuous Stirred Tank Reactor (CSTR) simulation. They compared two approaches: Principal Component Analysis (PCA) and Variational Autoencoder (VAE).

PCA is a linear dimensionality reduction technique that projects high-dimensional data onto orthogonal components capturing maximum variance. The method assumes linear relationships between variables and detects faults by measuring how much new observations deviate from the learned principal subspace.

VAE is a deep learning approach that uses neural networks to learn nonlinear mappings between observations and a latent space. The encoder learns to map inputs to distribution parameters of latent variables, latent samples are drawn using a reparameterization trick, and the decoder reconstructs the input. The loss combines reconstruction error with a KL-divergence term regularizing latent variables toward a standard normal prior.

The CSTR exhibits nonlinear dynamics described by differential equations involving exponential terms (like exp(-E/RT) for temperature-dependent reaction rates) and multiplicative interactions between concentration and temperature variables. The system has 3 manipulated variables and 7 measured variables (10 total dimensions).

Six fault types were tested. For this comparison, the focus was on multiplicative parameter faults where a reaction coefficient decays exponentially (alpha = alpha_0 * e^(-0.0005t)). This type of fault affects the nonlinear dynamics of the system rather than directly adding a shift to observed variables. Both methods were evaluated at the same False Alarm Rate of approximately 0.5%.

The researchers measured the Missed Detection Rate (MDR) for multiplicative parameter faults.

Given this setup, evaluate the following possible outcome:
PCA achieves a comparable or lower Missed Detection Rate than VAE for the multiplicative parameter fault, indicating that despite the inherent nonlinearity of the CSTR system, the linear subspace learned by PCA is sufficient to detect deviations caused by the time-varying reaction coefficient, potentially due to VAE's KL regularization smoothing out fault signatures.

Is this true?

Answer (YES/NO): NO